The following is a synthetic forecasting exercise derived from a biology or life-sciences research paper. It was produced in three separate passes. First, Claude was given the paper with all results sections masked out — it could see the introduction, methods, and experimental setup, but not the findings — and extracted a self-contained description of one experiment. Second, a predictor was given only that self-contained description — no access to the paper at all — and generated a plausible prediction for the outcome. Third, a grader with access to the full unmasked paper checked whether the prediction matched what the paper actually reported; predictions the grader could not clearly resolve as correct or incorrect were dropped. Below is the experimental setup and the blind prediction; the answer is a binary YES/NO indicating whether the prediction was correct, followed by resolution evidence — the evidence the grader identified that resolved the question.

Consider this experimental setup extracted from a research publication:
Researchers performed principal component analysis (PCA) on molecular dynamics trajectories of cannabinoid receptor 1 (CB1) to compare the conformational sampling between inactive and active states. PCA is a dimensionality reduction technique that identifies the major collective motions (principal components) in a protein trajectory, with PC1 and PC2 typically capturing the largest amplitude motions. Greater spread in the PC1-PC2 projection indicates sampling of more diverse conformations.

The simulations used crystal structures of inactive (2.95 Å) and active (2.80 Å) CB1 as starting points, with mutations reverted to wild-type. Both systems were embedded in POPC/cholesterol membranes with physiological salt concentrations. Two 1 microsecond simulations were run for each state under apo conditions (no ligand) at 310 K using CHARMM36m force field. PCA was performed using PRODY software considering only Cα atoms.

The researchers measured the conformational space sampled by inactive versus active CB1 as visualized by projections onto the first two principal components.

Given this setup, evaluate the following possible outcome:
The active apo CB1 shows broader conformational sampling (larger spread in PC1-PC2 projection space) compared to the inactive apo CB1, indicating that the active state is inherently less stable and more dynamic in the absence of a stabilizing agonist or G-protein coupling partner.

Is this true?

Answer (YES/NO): NO